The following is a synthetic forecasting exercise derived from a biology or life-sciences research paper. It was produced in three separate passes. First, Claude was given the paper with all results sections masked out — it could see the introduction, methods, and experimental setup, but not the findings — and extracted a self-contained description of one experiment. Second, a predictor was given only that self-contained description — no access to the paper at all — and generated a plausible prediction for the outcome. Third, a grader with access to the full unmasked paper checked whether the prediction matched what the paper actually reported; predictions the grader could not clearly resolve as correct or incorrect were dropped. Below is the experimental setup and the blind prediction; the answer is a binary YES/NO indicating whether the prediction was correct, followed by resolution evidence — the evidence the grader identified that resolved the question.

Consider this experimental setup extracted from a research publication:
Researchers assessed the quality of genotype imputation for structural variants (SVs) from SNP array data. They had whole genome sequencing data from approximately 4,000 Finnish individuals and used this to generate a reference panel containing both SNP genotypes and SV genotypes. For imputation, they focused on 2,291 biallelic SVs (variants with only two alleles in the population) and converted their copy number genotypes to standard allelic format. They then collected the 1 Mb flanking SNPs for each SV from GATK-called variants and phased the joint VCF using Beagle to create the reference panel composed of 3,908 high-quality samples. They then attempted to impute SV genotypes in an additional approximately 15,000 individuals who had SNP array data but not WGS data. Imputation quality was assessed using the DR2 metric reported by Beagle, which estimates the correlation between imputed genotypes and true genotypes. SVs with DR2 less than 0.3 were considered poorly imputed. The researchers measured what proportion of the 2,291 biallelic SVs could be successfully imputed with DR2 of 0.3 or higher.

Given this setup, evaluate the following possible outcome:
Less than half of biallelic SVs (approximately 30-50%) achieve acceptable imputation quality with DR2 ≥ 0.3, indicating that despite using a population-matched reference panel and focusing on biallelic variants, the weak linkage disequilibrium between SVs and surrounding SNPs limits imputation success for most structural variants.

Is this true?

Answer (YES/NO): NO